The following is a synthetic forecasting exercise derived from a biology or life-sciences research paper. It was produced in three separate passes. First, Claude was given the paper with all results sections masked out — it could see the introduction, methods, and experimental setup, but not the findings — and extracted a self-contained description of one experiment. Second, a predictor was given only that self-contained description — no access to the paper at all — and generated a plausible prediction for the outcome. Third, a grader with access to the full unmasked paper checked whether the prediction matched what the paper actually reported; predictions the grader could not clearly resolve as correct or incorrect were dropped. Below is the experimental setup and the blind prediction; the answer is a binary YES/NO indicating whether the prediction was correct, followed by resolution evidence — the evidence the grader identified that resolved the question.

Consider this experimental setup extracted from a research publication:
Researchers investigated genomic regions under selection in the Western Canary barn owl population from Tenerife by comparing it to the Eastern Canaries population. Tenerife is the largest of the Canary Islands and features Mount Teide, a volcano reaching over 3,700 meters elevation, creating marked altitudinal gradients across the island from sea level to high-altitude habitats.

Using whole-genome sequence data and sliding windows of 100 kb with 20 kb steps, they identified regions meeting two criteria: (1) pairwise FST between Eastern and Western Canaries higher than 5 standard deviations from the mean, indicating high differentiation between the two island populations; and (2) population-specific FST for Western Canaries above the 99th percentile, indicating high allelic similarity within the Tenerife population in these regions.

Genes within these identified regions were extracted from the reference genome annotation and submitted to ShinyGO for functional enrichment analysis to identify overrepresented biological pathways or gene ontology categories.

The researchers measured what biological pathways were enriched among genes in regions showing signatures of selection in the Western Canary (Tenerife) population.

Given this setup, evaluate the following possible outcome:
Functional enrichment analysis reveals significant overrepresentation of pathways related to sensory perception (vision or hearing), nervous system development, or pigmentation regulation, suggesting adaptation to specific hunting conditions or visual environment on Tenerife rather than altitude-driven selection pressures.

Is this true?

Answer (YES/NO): NO